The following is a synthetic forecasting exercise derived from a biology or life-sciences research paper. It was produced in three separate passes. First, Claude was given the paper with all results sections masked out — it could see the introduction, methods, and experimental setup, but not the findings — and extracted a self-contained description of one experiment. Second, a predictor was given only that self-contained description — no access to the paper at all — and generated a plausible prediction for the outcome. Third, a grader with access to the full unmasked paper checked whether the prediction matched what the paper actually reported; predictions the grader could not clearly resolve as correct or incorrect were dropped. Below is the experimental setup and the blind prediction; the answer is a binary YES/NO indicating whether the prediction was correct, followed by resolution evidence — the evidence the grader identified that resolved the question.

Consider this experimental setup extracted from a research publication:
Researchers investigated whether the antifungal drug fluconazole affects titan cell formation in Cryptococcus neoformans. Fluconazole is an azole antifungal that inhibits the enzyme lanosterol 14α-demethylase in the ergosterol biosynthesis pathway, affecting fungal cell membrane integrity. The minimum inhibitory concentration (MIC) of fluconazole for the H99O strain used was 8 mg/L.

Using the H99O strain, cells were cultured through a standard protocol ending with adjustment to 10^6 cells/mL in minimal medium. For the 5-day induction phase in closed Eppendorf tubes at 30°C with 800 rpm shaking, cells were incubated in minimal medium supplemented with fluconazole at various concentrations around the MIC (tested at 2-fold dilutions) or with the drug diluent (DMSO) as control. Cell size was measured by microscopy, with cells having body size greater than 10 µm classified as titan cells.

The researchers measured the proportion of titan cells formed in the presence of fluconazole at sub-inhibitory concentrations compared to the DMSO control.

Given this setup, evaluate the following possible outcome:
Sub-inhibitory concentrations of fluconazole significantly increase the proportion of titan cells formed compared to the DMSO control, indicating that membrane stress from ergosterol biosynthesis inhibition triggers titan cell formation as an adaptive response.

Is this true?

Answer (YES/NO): NO